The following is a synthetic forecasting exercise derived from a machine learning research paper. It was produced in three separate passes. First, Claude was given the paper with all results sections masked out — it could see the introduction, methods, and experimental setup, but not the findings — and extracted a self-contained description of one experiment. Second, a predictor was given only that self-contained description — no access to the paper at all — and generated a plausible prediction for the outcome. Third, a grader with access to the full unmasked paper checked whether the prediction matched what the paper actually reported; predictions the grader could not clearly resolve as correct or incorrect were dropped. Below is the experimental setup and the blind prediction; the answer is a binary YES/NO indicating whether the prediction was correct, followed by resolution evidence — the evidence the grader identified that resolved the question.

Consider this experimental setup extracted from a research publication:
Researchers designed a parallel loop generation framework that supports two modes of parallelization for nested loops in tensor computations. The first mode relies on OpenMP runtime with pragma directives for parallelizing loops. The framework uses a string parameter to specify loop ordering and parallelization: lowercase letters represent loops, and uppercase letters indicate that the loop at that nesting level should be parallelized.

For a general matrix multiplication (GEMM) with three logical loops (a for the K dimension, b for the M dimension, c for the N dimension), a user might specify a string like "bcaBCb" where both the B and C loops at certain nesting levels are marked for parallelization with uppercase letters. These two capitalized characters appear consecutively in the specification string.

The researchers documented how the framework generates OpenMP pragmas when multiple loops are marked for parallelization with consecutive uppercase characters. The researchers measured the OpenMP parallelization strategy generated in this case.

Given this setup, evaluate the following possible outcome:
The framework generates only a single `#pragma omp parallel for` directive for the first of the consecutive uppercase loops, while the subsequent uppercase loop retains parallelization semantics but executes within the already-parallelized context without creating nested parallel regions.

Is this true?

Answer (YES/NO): NO